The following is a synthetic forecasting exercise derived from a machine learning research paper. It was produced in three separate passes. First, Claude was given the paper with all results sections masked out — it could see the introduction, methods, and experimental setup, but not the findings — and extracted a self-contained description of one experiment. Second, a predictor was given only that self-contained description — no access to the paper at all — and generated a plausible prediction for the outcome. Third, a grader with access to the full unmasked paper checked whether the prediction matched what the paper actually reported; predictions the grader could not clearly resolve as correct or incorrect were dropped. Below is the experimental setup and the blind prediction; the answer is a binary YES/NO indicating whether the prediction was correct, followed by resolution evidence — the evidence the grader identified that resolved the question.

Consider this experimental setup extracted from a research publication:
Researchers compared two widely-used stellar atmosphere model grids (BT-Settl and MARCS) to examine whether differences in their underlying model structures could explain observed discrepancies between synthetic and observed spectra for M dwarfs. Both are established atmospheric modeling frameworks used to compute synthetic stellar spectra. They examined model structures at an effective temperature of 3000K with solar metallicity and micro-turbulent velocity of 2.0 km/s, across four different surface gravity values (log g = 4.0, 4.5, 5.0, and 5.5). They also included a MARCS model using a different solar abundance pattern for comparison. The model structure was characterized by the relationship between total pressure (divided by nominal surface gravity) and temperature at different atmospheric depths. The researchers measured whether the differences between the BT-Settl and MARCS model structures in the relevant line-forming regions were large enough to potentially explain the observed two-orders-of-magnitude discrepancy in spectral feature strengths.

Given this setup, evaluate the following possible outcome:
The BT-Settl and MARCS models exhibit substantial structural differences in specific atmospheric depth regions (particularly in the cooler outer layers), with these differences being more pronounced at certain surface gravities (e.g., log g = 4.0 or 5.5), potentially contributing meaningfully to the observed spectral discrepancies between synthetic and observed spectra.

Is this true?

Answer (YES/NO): NO